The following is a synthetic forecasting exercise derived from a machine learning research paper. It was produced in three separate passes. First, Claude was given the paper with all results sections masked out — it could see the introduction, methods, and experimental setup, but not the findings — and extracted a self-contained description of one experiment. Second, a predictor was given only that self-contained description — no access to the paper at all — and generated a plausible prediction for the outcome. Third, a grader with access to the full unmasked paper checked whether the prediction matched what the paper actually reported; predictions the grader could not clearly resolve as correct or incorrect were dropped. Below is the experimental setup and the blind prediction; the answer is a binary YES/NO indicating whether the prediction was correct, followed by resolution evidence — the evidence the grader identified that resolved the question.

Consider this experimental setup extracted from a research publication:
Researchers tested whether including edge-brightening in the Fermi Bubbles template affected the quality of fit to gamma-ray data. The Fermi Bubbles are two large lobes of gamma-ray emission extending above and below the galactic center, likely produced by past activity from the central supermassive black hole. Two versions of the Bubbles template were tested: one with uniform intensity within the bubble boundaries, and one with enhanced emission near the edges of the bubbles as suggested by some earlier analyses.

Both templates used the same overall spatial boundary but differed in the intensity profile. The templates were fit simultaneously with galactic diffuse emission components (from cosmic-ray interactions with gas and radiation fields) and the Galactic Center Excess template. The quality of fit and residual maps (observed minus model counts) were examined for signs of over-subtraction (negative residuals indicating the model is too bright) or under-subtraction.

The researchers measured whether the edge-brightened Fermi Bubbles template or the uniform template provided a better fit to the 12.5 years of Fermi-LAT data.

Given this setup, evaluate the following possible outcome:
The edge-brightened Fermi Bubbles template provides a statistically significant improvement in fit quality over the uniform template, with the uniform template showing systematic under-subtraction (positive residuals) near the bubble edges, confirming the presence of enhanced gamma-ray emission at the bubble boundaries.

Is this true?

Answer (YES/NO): NO